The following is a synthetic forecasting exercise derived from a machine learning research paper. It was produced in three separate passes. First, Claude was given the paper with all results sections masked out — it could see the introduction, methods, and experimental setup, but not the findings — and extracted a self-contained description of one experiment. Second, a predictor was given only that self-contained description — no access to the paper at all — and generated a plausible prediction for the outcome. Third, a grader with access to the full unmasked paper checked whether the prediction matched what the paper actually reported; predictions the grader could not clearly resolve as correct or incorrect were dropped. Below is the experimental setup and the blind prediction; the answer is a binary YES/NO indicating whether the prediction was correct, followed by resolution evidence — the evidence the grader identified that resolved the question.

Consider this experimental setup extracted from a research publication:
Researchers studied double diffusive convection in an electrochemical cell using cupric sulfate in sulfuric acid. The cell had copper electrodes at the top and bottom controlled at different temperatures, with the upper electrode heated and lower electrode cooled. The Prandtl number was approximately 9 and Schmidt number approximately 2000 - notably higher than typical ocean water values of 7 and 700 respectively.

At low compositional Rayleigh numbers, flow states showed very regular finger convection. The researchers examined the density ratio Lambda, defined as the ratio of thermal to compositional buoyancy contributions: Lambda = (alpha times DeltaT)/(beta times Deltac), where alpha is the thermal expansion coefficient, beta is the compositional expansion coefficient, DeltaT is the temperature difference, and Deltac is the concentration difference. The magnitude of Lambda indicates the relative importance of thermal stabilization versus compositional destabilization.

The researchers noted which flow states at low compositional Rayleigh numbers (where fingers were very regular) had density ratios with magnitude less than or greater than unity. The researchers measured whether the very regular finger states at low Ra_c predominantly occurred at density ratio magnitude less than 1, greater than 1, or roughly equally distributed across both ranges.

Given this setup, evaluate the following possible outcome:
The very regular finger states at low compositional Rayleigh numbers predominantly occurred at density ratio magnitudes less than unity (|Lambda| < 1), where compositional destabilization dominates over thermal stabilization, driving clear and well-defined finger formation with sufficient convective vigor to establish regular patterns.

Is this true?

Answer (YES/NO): YES